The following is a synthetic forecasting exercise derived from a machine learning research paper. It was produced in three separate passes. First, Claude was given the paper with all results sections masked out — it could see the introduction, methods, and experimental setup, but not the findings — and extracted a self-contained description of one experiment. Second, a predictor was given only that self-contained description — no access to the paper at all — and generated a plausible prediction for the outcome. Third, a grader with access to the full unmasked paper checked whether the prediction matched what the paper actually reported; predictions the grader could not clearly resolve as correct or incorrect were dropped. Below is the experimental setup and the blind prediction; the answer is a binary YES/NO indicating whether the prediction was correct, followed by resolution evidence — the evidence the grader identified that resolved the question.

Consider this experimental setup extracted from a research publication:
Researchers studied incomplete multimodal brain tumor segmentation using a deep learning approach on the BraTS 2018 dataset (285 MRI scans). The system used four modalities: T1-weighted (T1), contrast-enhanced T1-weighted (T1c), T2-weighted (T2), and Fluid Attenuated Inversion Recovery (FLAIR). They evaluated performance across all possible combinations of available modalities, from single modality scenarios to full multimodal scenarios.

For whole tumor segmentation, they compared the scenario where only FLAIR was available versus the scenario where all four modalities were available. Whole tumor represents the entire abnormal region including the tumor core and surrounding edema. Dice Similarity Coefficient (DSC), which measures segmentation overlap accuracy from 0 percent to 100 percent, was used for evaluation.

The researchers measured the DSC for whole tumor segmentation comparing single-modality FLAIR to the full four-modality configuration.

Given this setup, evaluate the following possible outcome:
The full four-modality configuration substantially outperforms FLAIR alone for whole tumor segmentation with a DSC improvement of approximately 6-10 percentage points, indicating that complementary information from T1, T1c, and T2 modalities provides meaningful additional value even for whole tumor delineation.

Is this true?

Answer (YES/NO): NO